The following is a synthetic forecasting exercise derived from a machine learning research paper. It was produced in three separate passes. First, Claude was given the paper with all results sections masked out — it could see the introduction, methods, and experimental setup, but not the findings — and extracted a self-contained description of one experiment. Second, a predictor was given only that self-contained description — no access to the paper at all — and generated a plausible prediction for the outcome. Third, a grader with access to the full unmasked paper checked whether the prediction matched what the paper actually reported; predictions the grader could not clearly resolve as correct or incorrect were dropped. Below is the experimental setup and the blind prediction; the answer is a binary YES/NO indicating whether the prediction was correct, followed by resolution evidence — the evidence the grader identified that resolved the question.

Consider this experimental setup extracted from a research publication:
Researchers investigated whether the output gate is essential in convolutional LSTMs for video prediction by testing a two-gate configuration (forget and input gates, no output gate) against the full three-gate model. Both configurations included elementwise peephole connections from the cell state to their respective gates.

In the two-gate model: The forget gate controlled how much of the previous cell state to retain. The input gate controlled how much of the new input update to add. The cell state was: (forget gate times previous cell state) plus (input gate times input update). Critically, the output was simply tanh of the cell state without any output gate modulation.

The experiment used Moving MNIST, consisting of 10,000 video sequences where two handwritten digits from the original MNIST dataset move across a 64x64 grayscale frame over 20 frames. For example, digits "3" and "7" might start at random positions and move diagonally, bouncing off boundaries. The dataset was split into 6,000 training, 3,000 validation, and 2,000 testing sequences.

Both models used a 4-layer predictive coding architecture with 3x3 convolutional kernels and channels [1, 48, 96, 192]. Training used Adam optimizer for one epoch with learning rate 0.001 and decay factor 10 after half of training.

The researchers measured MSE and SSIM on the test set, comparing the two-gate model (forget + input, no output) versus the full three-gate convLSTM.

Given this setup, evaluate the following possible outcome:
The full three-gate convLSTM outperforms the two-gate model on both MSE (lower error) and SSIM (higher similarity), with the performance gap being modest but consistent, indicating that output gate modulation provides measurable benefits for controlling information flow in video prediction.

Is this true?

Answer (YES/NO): YES